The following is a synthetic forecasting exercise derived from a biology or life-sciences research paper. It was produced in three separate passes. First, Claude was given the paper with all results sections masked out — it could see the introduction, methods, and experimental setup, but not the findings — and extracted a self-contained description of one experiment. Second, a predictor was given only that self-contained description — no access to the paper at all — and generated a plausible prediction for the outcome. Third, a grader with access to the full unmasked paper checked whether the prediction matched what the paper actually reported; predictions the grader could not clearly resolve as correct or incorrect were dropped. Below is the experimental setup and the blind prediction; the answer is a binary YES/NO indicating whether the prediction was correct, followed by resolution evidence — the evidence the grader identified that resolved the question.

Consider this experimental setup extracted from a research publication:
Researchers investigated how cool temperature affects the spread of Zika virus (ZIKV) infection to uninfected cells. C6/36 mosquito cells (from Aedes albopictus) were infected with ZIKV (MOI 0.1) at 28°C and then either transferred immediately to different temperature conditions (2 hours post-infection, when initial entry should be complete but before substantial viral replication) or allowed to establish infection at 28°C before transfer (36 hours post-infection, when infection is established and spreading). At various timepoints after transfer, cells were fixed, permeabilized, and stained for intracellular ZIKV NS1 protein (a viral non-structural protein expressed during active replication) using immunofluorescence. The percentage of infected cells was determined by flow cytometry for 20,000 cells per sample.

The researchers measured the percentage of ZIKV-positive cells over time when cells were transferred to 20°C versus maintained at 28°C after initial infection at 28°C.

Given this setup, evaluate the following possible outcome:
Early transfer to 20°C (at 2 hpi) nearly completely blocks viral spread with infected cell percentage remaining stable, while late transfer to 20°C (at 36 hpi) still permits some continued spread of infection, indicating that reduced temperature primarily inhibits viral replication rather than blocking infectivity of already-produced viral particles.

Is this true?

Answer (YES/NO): NO